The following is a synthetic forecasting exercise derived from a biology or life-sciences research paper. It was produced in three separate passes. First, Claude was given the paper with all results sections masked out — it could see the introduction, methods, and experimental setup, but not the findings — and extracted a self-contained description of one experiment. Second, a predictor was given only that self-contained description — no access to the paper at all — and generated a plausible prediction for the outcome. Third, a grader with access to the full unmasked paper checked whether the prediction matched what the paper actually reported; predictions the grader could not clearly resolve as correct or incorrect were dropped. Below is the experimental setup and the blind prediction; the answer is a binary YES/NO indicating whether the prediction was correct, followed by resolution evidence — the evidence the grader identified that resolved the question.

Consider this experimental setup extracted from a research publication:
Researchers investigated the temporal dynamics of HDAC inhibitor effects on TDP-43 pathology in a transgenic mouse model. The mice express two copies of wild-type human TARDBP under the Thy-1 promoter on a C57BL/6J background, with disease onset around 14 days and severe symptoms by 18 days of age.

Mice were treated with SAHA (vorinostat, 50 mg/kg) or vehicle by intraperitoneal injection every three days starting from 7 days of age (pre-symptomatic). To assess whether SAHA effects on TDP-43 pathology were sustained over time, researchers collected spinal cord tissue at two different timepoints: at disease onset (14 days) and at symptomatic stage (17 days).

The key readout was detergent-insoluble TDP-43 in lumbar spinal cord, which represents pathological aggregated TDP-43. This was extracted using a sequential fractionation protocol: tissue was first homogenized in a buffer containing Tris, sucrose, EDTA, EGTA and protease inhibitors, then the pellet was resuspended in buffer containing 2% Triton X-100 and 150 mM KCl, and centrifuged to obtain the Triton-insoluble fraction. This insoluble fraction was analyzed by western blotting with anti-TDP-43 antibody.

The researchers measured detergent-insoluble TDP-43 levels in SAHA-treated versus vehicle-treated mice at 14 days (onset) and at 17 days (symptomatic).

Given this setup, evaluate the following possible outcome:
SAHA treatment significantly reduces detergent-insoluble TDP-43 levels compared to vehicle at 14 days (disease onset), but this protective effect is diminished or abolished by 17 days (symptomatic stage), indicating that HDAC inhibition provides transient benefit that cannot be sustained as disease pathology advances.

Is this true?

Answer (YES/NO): NO